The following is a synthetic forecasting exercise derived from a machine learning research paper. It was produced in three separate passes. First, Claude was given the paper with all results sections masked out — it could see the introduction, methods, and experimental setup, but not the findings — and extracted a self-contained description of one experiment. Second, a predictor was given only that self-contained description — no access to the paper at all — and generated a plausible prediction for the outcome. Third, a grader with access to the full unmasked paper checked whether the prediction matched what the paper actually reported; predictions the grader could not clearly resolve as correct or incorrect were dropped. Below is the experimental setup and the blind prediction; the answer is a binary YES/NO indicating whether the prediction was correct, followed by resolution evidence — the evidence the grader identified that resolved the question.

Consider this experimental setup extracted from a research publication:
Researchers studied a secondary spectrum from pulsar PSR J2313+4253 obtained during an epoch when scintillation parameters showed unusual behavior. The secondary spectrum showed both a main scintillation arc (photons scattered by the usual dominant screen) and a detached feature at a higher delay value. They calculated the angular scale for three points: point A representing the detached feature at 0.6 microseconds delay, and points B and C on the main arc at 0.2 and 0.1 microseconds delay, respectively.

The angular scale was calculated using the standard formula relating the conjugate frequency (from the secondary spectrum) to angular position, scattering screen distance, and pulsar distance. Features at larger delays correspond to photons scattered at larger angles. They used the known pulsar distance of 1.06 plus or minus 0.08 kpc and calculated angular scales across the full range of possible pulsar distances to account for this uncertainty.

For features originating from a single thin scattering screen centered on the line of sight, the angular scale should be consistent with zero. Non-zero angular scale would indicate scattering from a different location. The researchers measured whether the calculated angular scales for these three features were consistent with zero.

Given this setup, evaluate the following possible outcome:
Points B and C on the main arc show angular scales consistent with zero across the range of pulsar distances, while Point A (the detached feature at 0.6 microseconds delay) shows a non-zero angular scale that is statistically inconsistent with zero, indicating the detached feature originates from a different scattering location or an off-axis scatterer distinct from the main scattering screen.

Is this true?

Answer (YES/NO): YES